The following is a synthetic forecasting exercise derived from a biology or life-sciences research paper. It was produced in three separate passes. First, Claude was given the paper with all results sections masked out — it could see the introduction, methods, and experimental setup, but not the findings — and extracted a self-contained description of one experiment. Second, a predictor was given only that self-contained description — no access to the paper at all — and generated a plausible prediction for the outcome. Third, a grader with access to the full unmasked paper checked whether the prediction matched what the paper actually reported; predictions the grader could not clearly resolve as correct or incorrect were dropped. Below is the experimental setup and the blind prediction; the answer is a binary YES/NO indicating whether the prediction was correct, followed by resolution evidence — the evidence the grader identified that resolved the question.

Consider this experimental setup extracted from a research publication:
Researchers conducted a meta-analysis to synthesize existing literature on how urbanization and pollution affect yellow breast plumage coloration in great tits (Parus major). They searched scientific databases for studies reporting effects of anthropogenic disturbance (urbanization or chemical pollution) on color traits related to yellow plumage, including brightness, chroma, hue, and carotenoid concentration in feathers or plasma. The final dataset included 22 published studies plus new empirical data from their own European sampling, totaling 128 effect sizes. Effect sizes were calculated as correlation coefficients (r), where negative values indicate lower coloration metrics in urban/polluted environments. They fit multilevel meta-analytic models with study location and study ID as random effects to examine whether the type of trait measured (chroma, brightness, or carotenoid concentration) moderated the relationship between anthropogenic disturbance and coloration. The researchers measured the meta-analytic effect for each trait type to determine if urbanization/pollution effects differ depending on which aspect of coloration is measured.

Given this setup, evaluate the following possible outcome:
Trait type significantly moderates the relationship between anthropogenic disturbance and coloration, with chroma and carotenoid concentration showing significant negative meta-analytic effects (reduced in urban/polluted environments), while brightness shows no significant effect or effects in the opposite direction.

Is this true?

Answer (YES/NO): NO